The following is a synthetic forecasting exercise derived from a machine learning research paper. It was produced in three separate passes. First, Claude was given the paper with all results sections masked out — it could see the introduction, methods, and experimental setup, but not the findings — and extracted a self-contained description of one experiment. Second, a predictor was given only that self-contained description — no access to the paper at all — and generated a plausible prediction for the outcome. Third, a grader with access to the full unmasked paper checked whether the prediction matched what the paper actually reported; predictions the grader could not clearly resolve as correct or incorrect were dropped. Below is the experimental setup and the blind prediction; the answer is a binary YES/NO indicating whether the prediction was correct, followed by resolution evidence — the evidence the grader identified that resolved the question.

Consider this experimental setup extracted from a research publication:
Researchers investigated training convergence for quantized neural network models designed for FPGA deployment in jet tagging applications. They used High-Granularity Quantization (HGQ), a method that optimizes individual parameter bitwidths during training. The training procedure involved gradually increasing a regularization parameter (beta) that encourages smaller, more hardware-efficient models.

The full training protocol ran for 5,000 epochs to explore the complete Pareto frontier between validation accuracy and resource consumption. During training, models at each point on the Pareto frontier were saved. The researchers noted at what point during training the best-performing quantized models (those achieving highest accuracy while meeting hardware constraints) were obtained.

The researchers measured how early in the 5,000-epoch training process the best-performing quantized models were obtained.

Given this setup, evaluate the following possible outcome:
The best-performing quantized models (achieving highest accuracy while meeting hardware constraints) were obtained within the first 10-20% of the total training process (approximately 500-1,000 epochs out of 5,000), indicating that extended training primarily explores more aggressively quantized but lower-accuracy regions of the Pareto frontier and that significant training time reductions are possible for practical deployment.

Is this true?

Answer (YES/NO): NO